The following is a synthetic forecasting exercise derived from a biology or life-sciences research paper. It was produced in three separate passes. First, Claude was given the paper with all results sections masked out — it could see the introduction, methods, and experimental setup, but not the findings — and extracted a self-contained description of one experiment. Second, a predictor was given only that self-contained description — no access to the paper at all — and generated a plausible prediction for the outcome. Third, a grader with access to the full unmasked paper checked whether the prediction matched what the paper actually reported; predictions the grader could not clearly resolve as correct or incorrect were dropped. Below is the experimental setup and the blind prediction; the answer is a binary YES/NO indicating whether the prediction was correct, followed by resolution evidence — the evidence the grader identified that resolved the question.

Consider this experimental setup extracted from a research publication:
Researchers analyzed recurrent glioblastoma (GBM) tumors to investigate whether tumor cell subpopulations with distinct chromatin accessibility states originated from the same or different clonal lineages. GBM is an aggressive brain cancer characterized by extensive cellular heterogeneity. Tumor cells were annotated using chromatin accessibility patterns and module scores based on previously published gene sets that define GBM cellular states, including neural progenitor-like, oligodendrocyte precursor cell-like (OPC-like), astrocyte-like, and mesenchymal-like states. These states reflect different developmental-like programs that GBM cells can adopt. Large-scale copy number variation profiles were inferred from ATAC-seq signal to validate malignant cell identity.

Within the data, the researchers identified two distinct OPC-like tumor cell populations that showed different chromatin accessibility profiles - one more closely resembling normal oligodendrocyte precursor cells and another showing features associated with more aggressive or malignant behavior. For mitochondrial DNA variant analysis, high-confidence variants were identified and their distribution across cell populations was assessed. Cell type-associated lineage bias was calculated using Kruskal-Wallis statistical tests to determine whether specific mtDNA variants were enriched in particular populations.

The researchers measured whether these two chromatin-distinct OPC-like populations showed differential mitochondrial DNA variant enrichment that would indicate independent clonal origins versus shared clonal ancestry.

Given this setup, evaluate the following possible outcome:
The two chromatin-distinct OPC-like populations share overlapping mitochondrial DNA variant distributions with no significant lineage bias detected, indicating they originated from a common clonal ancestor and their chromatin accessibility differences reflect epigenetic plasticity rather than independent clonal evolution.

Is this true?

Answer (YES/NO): NO